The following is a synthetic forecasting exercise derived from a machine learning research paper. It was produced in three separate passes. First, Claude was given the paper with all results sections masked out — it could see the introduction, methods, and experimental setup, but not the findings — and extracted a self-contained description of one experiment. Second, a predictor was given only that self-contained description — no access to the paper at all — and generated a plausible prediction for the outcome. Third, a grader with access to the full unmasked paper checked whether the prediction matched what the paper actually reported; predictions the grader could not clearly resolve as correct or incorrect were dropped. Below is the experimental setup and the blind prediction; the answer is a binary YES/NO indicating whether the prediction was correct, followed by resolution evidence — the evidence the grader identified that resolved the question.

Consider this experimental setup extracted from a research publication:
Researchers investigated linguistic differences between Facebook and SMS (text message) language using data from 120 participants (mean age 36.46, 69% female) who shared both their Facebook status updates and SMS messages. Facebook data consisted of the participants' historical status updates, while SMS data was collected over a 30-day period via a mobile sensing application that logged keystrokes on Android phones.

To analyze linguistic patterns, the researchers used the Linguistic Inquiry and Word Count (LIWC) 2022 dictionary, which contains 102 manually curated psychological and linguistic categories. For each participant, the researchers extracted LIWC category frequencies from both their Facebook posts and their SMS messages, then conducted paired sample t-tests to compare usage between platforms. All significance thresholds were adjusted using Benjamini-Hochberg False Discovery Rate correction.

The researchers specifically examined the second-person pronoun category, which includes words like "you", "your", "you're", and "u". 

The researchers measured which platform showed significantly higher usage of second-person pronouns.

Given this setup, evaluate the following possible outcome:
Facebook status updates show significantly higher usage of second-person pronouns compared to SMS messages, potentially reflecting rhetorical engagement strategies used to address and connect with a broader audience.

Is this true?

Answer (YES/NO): NO